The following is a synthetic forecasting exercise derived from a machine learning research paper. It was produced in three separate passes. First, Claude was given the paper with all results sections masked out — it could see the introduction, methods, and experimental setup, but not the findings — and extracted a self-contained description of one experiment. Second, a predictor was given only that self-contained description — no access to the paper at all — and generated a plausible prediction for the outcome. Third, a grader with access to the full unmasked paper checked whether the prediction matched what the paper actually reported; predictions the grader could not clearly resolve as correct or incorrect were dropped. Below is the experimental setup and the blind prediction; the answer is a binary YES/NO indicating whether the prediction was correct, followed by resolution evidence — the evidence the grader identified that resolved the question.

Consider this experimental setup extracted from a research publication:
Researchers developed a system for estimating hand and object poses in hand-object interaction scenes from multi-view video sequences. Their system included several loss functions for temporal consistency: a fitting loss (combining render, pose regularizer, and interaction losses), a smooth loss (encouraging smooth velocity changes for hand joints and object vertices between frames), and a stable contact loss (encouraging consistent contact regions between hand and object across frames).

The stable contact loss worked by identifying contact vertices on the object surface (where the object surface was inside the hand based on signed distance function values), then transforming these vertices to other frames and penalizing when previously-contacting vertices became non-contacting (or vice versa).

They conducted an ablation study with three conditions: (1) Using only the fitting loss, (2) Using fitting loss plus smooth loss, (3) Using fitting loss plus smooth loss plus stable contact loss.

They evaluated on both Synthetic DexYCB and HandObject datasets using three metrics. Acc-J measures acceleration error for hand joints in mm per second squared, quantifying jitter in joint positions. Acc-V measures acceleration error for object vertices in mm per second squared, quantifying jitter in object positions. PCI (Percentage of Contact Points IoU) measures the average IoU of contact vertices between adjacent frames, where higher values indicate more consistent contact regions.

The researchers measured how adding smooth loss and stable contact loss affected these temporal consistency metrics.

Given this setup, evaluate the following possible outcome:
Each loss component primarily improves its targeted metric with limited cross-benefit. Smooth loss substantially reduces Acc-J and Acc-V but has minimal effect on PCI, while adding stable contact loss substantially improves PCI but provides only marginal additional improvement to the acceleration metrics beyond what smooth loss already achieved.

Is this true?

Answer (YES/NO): NO